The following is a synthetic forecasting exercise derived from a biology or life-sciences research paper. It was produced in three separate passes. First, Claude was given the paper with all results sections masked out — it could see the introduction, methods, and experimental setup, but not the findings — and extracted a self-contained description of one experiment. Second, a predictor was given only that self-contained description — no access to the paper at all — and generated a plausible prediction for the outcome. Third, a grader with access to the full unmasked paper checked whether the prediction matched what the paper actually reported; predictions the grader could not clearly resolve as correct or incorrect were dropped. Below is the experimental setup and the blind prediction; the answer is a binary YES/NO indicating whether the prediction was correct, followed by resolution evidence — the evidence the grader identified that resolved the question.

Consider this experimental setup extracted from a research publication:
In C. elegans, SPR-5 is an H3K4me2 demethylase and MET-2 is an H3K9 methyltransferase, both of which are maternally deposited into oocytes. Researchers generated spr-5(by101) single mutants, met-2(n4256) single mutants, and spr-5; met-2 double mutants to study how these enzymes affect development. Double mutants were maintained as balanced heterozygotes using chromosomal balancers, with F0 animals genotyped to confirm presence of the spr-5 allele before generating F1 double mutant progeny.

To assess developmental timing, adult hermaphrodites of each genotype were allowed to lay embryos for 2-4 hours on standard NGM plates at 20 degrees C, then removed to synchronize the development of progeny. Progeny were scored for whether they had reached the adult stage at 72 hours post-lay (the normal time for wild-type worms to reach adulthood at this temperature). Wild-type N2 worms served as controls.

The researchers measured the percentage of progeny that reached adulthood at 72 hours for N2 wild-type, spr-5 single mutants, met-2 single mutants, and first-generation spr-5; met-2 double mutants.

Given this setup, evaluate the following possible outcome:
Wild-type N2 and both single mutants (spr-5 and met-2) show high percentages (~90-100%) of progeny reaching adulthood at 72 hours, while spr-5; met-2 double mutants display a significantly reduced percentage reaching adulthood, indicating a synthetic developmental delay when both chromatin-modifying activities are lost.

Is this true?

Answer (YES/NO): YES